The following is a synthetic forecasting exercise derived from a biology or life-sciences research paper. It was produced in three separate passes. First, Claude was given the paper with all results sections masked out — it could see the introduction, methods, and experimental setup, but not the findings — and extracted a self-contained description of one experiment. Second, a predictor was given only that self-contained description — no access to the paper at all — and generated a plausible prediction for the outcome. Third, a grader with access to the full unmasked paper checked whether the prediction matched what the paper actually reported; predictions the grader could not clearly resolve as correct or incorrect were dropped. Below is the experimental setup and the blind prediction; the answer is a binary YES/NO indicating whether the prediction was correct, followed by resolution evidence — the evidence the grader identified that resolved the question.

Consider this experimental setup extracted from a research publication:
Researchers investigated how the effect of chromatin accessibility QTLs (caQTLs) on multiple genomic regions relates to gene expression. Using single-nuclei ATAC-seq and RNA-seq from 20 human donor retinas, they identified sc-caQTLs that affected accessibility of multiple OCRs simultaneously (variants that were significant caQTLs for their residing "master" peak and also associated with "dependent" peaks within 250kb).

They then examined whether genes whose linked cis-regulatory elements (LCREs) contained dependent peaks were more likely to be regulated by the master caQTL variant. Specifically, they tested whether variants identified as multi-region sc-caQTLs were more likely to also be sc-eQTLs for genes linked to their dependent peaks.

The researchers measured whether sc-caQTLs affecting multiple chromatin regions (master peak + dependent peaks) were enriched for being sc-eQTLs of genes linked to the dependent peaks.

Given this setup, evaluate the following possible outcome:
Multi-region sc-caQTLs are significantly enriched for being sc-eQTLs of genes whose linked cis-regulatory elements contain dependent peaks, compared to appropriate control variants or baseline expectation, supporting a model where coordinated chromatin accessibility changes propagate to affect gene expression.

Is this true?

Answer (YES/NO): YES